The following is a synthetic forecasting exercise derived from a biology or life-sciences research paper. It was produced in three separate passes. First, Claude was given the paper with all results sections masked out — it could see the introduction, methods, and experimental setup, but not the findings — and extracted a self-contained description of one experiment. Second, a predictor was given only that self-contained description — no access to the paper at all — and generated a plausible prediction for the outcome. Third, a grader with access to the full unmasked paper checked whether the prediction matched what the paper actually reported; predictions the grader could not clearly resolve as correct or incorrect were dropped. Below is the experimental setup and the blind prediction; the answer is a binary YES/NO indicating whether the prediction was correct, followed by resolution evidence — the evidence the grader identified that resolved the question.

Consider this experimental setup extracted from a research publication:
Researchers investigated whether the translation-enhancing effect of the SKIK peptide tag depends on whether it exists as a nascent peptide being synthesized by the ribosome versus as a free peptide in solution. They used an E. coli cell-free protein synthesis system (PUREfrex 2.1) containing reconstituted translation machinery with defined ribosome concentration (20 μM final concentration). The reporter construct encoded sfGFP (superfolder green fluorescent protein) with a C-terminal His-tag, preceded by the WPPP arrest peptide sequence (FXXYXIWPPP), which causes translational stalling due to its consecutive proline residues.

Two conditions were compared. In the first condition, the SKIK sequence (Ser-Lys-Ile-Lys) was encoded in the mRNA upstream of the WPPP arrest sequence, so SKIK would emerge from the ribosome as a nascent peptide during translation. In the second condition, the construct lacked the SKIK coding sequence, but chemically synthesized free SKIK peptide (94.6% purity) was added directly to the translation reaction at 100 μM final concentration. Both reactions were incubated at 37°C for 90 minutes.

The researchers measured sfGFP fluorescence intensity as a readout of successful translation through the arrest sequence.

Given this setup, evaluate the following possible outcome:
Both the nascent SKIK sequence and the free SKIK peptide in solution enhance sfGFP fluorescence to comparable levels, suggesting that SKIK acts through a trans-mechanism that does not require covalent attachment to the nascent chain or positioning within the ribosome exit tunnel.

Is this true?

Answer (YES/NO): NO